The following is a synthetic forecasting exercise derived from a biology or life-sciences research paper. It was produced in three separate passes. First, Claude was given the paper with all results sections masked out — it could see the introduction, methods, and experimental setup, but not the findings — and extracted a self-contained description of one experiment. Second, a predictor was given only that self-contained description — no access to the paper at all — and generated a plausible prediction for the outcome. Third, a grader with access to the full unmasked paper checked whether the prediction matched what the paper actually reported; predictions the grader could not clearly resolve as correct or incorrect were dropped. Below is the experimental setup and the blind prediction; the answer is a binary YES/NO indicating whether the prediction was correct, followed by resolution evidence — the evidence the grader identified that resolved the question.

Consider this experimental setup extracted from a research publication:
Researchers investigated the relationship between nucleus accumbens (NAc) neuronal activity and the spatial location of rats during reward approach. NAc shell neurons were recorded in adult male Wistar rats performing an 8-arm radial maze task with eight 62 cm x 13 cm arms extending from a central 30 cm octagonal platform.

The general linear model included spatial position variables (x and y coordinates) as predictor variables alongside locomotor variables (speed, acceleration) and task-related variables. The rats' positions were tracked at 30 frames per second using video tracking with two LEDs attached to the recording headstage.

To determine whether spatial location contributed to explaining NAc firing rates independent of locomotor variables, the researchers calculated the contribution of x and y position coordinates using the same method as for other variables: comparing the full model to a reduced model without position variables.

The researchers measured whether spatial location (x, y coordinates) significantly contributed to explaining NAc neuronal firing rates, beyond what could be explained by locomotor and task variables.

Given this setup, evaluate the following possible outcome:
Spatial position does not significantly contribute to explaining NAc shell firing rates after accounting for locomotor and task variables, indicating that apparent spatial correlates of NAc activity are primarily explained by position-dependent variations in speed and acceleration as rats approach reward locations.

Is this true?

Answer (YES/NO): YES